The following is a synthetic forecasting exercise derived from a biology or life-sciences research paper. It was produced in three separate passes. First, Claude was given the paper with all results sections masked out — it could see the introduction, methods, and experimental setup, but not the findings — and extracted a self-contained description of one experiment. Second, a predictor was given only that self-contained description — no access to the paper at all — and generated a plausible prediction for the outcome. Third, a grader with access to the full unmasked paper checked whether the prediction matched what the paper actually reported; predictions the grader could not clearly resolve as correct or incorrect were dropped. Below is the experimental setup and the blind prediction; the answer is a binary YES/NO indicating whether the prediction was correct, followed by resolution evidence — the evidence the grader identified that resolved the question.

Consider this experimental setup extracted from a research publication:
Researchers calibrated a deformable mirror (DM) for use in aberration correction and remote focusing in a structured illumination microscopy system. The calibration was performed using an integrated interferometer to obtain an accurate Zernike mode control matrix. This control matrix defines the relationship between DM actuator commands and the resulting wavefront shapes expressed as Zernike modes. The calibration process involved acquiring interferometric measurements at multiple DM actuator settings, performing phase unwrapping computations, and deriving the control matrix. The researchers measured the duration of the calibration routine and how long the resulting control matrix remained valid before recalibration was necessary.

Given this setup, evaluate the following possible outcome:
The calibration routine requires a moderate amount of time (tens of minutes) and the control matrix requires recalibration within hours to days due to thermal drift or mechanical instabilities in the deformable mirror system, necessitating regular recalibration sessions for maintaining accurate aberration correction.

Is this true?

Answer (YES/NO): NO